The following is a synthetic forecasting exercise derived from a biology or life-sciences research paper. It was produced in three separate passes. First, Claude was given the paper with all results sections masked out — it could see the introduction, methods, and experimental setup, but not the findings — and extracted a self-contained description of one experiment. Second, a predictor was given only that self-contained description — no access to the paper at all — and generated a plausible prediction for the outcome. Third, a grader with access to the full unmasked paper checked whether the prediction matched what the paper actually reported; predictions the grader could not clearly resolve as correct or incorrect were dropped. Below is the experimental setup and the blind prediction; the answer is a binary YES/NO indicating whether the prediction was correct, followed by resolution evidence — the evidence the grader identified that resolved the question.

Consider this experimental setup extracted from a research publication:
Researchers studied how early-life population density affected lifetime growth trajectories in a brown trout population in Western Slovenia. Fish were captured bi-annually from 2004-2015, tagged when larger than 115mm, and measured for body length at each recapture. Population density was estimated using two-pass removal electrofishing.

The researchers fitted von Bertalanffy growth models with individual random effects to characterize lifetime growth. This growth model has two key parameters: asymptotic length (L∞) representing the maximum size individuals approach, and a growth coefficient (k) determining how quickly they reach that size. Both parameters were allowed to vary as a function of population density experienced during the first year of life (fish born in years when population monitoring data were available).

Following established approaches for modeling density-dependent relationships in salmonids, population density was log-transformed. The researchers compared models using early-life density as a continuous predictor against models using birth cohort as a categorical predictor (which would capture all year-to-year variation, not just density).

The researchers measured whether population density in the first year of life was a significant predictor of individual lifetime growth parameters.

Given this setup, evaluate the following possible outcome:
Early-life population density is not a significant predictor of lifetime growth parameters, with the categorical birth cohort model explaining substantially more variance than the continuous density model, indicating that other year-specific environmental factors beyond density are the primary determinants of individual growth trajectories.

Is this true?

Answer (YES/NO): YES